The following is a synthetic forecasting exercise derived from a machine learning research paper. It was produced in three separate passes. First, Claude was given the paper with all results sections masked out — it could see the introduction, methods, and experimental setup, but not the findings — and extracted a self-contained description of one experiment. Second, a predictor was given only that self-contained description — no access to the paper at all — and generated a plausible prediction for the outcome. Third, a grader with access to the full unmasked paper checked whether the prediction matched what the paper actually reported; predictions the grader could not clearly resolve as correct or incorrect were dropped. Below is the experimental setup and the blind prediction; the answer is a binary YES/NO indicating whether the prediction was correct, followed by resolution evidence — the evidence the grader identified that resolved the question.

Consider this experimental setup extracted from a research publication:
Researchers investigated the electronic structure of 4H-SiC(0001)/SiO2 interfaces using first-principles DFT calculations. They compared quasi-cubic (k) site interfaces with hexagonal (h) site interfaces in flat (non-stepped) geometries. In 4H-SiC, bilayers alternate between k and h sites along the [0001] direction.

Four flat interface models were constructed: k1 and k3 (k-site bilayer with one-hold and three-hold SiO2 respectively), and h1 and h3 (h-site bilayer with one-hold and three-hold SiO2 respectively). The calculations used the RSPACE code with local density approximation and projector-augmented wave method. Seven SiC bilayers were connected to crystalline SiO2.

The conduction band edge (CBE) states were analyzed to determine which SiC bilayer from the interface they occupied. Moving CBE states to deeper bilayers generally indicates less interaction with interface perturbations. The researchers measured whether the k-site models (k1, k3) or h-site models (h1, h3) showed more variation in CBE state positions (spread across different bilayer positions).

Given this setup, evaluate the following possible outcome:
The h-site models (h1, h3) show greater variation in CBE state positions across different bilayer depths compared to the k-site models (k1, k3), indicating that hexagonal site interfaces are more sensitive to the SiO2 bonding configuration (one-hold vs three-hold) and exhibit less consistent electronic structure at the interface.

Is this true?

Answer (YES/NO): YES